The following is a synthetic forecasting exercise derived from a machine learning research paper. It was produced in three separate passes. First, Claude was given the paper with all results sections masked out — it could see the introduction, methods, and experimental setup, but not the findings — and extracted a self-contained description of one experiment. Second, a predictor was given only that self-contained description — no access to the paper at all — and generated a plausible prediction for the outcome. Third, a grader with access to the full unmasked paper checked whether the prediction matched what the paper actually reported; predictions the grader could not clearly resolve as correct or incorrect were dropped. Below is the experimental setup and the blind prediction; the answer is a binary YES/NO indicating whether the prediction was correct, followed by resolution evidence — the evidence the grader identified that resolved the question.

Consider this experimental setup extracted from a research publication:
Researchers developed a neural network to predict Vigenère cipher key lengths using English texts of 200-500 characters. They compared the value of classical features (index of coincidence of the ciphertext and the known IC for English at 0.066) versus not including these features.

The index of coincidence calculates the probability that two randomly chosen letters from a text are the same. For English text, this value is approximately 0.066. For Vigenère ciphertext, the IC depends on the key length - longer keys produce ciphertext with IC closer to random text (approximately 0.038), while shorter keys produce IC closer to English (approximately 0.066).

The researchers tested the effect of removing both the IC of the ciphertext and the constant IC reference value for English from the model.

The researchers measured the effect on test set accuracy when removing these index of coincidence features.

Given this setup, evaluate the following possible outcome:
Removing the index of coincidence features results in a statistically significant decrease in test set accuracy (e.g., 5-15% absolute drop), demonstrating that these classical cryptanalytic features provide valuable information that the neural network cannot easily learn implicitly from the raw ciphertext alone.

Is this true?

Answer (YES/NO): NO